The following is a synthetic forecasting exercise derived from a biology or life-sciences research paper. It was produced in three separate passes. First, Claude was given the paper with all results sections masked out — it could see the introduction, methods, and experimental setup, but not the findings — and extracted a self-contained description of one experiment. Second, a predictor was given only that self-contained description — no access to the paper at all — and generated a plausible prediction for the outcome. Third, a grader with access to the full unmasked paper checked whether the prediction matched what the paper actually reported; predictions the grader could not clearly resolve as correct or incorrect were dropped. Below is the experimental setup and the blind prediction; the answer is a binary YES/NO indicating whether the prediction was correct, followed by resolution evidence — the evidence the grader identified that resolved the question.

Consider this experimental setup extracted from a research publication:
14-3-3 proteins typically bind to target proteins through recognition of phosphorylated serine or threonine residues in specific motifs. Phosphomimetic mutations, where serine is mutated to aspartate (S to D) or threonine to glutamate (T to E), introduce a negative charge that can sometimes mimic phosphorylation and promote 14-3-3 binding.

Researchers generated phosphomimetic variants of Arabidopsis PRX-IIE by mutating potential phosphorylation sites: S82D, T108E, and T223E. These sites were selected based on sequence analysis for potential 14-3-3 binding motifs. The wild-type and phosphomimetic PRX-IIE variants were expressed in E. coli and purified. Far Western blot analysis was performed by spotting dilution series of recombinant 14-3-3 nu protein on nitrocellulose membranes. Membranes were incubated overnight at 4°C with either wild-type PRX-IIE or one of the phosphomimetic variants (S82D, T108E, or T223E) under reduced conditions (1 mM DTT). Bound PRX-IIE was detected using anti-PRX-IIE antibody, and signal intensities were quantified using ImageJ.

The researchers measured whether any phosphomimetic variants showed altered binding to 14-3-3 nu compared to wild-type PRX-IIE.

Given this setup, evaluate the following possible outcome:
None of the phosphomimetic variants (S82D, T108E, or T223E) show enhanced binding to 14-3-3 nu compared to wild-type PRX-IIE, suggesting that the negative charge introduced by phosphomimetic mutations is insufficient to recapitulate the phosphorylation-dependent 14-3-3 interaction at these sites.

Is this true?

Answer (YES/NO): YES